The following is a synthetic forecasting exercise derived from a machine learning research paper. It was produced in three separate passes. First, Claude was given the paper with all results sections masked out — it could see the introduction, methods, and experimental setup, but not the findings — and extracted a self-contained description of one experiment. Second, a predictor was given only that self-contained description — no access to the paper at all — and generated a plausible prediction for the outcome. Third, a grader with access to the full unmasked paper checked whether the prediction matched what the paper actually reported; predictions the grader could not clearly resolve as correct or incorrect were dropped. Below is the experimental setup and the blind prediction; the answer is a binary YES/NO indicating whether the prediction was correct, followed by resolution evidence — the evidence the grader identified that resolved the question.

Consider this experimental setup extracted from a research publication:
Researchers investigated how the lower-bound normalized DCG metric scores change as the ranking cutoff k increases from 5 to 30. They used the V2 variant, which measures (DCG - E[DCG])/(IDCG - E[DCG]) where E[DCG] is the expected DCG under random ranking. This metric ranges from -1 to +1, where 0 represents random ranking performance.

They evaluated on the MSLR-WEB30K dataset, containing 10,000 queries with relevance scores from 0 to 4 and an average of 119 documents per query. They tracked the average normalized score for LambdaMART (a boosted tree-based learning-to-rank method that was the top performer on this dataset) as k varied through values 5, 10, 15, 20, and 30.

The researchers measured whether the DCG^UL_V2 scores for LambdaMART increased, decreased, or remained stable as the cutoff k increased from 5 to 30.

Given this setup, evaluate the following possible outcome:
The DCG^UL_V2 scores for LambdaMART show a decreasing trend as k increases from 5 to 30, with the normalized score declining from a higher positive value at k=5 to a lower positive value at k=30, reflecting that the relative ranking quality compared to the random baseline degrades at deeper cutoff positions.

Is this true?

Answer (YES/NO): NO